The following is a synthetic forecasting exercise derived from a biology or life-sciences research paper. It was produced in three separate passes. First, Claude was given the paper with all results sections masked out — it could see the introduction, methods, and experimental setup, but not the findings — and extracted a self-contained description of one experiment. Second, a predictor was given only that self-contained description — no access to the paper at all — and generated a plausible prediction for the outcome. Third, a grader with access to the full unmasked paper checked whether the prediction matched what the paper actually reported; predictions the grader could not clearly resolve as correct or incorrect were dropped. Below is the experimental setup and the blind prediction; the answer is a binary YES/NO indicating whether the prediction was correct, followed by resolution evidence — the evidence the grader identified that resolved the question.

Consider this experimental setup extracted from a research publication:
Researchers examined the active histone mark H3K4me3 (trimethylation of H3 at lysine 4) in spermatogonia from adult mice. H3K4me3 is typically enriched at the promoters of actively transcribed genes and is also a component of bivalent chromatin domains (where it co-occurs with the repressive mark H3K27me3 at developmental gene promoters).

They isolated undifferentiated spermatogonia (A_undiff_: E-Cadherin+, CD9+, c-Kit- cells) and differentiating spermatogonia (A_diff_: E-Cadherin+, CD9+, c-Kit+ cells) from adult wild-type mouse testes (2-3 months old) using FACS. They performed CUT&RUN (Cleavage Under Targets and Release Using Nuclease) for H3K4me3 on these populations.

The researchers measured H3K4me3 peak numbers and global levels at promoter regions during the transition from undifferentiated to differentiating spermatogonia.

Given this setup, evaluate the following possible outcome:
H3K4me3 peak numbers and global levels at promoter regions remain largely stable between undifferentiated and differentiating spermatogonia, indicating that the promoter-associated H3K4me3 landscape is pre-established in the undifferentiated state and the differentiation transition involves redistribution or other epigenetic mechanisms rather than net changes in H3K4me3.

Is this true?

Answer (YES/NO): NO